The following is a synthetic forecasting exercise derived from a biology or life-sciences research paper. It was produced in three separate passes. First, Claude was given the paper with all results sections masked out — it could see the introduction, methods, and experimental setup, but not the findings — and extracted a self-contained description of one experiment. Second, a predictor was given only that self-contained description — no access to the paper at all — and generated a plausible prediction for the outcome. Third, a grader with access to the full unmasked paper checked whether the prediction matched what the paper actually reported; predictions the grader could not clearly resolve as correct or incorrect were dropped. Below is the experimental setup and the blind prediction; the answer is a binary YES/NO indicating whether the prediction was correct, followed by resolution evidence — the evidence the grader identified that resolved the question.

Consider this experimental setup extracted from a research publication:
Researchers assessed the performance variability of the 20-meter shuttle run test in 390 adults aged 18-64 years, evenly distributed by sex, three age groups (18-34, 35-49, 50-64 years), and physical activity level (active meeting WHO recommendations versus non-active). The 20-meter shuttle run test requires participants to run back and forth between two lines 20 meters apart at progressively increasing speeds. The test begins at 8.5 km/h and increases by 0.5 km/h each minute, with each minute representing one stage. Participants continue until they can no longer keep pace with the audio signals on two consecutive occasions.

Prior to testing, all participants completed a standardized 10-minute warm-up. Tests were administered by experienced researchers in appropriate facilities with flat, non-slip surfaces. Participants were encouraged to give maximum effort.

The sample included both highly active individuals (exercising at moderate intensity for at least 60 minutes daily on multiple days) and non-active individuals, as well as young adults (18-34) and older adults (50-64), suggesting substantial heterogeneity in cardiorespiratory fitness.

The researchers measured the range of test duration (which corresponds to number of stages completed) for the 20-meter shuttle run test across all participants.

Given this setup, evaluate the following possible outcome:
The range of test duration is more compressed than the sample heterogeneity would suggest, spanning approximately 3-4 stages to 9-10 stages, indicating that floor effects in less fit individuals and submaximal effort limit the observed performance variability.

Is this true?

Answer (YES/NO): NO